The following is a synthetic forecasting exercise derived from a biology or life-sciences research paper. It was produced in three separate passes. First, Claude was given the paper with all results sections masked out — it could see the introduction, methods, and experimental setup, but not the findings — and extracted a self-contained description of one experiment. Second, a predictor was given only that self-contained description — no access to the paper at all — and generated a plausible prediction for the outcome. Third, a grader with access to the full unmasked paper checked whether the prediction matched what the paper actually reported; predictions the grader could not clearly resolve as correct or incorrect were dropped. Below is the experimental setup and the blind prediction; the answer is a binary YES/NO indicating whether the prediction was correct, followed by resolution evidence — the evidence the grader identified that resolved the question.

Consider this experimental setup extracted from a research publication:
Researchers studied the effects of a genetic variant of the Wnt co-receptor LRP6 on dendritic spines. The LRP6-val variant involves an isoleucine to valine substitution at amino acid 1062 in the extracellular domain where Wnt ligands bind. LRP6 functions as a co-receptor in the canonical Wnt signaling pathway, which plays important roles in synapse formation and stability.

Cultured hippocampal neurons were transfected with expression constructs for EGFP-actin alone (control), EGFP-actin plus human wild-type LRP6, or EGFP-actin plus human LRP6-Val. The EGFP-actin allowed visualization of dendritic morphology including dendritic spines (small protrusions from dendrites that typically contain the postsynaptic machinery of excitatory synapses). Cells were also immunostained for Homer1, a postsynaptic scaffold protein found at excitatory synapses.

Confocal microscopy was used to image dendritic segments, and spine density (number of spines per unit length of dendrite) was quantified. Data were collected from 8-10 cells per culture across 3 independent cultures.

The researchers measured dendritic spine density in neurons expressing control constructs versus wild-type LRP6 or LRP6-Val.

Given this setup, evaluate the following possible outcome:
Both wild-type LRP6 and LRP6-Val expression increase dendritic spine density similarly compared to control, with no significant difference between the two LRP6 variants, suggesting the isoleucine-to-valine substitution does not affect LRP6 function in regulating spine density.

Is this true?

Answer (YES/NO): NO